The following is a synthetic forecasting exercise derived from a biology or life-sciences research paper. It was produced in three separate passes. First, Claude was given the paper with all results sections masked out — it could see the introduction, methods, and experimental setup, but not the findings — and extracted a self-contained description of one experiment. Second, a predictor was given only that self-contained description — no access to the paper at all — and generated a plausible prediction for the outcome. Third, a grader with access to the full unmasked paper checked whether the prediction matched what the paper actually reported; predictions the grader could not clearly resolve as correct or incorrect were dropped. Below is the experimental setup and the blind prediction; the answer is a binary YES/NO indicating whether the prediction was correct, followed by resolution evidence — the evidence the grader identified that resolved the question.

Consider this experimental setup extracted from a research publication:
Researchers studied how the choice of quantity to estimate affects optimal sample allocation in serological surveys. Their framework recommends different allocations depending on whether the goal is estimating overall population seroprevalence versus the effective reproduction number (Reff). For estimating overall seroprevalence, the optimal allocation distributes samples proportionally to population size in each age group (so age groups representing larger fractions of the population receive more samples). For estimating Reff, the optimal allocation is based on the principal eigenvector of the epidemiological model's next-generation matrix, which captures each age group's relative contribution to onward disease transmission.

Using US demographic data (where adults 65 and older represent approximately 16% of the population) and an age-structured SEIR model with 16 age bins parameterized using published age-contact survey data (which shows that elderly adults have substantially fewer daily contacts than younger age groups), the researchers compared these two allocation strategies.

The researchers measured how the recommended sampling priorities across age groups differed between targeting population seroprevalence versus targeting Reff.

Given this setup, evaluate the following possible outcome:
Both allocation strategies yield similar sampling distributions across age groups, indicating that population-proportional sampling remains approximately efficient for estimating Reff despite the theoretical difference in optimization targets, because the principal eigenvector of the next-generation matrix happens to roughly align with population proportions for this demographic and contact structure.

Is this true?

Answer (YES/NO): NO